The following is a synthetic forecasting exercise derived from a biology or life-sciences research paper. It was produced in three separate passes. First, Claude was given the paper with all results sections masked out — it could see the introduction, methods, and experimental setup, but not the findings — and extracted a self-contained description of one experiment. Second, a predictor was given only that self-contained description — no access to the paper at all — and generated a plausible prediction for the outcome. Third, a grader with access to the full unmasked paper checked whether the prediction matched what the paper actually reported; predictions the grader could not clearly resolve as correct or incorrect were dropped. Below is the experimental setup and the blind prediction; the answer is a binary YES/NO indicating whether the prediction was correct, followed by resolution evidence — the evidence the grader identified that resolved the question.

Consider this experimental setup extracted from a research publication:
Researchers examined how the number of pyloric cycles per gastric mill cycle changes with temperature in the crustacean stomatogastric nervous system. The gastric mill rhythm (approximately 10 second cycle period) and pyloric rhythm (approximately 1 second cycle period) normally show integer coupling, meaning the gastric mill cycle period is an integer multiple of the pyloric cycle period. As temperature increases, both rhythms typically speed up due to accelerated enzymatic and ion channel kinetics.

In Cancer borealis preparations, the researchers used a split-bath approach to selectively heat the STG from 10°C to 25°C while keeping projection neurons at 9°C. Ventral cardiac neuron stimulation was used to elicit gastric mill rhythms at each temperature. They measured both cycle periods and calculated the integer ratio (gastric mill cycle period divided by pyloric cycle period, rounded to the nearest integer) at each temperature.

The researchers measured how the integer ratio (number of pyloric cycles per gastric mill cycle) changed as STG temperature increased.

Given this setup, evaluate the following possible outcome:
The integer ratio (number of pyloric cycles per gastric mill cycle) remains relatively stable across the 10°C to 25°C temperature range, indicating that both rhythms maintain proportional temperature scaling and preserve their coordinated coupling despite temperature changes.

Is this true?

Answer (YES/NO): NO